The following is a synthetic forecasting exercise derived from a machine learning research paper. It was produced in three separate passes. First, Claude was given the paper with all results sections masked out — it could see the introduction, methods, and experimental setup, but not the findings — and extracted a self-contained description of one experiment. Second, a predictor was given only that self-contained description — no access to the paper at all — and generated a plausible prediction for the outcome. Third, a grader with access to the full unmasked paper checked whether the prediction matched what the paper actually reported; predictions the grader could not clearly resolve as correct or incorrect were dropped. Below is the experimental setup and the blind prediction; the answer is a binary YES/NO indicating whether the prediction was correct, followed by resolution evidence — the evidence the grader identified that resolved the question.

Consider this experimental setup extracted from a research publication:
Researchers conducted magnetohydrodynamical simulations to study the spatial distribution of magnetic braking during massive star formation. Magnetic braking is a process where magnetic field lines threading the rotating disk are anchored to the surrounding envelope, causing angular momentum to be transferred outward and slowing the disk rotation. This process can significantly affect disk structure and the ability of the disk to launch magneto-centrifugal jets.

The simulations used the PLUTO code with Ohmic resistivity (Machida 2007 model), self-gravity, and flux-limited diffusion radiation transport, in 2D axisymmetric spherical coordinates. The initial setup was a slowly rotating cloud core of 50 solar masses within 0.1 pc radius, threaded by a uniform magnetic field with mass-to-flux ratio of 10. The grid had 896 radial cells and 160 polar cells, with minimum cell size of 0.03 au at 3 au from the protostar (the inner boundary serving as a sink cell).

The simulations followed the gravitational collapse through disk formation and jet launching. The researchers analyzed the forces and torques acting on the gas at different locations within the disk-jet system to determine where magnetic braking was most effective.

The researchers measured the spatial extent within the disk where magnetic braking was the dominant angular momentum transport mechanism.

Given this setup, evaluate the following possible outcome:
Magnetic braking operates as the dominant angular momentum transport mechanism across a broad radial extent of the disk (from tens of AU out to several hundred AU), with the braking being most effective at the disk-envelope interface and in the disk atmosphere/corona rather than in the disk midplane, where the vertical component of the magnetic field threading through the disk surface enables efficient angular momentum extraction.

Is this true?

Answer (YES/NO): NO